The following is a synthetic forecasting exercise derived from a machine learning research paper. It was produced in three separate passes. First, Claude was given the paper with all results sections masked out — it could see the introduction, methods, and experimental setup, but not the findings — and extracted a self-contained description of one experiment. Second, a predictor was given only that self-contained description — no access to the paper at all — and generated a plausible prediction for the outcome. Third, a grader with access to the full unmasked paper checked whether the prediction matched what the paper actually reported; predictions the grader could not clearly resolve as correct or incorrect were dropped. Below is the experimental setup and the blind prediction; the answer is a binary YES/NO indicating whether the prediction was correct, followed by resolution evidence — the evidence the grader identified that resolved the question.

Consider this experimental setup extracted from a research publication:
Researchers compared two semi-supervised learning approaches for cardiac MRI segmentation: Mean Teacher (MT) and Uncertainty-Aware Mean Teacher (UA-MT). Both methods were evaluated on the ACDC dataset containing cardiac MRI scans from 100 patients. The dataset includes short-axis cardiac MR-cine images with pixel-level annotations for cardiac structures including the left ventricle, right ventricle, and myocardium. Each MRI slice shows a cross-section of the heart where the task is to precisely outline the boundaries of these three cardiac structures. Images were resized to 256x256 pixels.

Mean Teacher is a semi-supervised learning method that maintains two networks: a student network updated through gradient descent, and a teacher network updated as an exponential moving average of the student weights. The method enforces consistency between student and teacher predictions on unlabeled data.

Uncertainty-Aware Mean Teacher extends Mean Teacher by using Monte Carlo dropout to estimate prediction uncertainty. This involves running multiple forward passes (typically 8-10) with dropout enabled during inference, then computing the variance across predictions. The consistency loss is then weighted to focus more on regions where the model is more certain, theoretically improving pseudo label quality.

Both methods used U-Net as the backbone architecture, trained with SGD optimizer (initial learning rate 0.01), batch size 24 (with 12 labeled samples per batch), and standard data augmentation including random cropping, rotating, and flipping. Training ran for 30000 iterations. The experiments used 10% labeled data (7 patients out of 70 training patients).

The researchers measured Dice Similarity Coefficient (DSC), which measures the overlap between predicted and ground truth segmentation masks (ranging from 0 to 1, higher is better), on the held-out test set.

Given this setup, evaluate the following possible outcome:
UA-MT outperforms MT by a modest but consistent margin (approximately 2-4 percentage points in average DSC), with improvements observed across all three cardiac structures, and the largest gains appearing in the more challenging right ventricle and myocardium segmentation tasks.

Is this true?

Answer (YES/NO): NO